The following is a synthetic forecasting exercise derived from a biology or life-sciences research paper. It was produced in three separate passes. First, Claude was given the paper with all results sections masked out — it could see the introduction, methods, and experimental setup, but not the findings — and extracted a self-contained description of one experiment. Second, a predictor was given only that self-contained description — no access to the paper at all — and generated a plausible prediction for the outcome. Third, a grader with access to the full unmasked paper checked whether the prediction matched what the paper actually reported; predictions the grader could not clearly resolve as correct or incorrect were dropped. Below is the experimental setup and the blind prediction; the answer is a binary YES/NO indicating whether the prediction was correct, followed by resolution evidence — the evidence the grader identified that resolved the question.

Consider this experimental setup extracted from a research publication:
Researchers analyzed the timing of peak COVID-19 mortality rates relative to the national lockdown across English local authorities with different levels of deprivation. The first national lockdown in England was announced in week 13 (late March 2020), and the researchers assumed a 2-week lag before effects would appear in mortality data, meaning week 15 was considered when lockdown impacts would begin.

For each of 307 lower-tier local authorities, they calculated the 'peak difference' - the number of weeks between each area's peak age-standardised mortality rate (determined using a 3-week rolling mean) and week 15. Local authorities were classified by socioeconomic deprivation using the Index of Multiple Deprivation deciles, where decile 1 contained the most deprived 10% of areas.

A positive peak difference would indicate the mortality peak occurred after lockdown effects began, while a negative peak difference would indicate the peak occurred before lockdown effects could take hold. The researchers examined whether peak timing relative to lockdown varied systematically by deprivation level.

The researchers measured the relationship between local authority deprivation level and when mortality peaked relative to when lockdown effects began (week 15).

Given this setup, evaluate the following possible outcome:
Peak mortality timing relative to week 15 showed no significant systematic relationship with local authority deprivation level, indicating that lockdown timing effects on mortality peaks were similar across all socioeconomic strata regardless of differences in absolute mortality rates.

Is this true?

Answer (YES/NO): NO